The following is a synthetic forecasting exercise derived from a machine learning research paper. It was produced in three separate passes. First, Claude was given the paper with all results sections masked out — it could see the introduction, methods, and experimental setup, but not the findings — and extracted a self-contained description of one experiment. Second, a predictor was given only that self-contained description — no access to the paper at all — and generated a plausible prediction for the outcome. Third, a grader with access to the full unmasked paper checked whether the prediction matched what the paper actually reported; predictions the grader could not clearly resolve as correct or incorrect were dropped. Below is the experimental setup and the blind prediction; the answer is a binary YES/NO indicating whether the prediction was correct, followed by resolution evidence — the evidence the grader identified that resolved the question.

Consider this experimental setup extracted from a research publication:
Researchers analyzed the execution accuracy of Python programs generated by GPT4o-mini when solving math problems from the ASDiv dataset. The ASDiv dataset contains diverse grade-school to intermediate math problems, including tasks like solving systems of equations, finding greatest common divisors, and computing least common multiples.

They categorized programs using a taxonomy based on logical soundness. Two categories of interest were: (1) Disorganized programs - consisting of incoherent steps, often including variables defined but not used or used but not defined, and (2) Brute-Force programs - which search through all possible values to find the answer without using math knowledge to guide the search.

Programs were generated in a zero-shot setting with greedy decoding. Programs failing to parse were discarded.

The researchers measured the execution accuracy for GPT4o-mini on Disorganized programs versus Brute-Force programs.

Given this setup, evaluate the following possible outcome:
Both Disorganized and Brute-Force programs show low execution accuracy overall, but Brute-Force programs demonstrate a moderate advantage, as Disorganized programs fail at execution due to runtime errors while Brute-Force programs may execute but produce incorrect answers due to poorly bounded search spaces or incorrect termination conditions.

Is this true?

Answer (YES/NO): NO